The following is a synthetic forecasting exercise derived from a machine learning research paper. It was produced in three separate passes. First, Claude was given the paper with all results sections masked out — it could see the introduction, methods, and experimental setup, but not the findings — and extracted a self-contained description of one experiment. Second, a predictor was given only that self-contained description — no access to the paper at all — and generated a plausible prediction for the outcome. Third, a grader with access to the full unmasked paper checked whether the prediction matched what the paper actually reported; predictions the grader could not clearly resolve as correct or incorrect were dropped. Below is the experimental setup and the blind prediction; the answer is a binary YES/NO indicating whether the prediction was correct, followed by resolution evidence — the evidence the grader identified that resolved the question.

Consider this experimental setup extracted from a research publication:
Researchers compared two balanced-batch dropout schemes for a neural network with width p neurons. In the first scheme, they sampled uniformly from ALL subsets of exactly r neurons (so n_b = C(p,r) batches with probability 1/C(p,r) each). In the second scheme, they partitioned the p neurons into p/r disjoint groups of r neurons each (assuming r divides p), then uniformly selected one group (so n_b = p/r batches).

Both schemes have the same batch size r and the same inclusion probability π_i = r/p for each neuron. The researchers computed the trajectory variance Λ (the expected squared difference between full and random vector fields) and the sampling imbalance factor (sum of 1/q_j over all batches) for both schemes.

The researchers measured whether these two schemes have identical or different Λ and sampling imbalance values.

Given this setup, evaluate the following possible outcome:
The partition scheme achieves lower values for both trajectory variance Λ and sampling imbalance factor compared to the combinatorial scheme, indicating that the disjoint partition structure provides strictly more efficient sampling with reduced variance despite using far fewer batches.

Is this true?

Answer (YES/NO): NO